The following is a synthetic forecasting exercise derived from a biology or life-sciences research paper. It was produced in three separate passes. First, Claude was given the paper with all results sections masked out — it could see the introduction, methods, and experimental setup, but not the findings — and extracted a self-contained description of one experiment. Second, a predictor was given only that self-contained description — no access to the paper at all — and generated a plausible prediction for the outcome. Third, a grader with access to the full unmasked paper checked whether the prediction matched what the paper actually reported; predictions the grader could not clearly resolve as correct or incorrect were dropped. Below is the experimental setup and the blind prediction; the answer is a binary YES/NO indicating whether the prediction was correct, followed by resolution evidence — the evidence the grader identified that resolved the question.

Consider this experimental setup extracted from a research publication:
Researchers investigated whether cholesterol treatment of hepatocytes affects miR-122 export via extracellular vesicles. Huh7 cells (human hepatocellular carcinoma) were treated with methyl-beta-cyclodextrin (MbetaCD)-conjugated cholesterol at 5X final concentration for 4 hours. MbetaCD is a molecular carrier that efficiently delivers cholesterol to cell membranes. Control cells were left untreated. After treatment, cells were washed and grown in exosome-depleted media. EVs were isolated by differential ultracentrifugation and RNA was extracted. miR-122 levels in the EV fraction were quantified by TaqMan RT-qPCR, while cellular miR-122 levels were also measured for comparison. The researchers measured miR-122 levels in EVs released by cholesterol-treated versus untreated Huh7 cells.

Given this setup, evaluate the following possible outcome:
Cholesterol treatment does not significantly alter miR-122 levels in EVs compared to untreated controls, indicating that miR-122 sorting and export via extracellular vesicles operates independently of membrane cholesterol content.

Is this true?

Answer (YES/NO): NO